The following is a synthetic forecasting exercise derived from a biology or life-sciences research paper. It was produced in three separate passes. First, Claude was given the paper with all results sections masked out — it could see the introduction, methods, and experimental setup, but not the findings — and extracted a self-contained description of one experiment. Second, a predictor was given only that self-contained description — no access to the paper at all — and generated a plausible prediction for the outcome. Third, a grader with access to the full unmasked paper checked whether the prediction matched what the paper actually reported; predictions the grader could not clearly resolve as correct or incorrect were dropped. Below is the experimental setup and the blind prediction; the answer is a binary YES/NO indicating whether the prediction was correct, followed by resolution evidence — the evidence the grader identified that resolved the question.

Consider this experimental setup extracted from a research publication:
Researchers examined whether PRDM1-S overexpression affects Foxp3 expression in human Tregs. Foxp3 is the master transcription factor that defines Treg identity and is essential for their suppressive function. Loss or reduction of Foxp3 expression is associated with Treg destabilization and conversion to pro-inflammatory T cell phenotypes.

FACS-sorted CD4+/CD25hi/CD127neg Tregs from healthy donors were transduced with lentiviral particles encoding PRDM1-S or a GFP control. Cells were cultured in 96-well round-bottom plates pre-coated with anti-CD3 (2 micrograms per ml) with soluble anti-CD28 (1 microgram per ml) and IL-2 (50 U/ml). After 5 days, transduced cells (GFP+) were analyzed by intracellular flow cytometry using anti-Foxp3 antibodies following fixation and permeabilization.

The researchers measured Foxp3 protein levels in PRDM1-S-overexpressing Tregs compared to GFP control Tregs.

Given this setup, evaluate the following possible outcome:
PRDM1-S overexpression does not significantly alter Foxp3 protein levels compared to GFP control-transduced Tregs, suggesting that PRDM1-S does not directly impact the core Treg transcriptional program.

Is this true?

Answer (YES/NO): NO